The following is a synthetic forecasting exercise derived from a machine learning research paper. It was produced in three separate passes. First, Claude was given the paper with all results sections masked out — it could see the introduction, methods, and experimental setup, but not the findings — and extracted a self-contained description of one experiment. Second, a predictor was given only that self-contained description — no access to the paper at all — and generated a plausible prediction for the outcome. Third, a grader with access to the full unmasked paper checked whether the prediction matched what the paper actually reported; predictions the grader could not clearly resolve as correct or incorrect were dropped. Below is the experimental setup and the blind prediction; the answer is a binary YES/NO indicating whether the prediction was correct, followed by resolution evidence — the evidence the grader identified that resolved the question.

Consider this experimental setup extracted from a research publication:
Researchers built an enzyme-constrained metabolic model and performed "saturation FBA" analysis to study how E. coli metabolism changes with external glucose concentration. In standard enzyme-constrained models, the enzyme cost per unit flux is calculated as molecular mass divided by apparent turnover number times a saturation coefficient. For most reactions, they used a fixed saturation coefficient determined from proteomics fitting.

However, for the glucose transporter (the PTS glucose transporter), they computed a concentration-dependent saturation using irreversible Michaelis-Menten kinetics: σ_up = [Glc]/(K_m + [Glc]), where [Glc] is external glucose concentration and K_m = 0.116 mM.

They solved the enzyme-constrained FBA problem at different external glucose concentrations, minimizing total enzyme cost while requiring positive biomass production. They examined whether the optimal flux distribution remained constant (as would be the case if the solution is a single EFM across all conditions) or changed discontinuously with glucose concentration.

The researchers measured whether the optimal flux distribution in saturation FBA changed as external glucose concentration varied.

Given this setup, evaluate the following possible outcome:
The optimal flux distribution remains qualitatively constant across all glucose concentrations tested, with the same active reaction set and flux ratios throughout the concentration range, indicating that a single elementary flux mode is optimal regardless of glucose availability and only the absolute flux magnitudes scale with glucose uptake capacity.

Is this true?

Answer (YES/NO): NO